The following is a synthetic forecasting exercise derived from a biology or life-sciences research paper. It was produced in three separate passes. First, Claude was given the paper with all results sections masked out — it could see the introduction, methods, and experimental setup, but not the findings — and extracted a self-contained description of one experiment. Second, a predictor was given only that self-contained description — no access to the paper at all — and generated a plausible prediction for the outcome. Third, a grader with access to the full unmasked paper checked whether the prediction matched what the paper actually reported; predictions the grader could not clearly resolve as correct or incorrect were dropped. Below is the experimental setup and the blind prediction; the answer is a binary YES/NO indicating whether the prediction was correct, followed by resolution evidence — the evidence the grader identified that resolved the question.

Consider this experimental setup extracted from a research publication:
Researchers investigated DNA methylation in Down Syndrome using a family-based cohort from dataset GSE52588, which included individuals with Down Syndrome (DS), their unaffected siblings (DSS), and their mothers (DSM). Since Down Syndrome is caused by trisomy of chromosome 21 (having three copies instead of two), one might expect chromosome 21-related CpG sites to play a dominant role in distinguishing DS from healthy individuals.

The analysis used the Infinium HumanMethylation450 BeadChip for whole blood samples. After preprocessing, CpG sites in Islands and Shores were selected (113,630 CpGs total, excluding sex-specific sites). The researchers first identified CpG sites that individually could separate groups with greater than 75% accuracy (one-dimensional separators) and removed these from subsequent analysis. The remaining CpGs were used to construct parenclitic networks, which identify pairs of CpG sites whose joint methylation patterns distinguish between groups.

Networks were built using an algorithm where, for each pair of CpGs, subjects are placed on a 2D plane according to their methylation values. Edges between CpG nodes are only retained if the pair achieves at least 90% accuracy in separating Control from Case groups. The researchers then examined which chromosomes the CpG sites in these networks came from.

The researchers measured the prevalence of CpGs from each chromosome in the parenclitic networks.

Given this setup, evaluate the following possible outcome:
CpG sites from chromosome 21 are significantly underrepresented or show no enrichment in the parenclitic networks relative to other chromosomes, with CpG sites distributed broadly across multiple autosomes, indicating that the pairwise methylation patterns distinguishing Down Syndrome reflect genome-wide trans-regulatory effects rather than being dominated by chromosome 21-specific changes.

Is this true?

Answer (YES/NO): YES